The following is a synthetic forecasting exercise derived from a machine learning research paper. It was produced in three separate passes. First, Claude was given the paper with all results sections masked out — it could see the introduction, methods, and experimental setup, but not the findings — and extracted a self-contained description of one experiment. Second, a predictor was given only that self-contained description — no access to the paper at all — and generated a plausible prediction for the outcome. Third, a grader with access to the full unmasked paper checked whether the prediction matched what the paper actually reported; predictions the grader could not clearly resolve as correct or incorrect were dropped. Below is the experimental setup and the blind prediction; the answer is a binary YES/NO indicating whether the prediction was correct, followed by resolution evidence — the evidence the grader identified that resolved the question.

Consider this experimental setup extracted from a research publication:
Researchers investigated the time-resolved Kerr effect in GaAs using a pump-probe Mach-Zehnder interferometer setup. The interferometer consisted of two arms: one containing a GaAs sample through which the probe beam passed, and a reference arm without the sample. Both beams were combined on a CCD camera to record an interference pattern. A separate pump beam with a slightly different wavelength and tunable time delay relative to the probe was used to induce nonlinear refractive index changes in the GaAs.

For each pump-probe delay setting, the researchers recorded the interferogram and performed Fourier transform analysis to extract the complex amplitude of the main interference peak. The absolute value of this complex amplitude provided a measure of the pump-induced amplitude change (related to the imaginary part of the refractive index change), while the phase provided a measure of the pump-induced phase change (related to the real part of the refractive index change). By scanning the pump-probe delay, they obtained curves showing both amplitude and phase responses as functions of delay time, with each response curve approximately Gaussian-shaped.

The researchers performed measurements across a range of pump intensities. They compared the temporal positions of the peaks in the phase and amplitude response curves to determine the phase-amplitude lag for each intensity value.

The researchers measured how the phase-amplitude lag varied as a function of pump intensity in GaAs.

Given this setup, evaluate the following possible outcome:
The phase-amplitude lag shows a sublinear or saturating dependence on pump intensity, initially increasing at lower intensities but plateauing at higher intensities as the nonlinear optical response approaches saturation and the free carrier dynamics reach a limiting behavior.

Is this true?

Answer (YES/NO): NO